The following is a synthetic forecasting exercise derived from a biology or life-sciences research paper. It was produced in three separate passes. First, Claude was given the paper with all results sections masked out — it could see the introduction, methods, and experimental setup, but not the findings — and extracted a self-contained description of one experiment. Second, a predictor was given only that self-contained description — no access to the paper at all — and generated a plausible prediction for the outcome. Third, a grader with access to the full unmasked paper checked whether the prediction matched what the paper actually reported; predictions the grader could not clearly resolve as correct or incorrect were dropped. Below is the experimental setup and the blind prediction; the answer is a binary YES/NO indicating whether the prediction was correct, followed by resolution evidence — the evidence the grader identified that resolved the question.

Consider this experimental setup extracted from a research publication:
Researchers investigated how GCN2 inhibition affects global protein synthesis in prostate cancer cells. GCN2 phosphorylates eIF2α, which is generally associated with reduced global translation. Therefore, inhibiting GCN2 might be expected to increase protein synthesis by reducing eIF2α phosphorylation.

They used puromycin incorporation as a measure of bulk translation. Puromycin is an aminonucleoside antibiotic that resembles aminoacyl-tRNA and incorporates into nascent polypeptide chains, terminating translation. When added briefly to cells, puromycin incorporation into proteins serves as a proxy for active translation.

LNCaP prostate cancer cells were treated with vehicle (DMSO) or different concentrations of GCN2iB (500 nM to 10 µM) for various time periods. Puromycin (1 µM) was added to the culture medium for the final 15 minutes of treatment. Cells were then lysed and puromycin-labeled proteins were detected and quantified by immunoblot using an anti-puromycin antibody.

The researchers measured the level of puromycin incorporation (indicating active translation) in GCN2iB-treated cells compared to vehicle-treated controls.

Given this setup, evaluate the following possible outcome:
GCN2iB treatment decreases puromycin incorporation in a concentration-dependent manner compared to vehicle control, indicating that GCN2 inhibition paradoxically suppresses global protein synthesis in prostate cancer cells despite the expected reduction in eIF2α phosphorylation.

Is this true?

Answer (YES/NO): NO